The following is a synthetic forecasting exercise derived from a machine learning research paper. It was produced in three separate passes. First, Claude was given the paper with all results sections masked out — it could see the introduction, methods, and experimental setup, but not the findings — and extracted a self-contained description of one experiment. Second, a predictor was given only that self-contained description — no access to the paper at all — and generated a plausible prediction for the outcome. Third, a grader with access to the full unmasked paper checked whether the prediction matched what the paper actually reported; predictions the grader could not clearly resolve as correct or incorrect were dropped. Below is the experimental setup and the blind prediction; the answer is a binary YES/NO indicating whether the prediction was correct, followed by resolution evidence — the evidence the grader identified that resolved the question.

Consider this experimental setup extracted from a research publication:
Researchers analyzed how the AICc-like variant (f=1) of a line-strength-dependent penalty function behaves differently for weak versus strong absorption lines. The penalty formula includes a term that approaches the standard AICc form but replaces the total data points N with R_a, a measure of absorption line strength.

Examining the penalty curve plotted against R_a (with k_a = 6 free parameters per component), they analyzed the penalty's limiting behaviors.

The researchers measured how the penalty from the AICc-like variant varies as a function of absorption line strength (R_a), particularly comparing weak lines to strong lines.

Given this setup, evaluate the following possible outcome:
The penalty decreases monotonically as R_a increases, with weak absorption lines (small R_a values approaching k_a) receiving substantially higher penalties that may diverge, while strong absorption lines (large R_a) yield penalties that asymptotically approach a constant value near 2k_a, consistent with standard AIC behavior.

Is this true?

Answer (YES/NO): YES